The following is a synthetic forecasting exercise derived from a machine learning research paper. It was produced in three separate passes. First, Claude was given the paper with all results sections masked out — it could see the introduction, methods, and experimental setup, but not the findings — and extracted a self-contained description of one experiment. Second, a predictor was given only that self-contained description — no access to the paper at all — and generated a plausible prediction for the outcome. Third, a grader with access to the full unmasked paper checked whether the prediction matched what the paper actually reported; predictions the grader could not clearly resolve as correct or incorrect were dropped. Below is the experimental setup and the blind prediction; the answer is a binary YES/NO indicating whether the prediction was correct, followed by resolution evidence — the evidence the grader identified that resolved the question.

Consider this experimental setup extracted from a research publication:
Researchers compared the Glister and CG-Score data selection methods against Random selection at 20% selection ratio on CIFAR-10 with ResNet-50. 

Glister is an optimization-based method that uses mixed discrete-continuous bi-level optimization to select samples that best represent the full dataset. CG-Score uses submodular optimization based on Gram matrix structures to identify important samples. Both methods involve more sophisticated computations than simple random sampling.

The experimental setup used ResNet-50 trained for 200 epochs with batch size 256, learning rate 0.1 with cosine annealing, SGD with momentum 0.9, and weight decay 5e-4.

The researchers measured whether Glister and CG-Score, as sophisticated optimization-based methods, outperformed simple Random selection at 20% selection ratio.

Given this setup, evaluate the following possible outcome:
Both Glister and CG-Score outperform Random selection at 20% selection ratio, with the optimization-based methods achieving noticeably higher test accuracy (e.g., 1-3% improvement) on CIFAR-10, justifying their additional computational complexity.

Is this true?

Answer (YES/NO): NO